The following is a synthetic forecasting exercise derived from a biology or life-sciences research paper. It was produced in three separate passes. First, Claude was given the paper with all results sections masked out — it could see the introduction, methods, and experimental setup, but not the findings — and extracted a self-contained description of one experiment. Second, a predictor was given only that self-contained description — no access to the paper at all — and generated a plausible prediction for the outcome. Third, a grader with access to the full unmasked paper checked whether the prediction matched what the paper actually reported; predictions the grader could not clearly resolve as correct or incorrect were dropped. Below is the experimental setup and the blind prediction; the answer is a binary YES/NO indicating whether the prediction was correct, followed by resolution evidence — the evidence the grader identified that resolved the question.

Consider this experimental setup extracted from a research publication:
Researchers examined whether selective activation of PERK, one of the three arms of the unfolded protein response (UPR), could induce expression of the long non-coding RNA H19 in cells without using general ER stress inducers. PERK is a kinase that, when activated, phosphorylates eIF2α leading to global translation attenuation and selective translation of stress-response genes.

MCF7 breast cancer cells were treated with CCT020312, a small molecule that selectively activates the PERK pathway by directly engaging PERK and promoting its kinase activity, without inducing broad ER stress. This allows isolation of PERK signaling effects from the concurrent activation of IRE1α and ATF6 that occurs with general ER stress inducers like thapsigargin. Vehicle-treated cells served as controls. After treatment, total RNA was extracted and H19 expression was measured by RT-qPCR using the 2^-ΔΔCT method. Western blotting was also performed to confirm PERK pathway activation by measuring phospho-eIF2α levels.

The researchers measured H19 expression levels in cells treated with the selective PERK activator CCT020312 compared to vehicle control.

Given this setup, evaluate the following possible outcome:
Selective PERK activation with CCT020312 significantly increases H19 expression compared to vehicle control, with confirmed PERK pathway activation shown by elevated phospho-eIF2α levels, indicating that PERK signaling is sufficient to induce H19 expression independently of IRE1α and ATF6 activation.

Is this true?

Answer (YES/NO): NO